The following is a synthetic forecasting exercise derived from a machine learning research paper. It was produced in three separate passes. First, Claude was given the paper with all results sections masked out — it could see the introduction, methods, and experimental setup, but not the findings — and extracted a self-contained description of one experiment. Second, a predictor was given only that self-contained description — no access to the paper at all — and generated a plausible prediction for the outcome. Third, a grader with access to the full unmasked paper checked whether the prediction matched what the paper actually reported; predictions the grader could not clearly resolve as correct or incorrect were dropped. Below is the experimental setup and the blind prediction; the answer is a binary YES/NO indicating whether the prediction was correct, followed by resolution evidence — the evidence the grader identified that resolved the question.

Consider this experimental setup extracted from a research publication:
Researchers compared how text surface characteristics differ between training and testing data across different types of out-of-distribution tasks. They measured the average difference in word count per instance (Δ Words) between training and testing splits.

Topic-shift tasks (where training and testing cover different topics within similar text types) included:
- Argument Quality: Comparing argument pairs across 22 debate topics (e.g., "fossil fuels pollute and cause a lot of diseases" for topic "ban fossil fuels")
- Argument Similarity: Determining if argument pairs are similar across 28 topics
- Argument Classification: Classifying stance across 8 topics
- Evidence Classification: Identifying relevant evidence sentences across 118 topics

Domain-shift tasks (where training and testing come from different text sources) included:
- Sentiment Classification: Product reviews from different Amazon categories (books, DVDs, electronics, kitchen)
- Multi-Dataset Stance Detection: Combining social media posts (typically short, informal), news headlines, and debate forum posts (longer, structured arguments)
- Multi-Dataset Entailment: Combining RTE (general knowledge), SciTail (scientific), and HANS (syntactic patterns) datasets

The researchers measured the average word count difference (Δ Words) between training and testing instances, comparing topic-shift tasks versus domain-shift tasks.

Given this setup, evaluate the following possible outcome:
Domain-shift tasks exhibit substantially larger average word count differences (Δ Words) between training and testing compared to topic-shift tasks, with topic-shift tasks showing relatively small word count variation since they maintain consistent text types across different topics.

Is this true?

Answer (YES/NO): YES